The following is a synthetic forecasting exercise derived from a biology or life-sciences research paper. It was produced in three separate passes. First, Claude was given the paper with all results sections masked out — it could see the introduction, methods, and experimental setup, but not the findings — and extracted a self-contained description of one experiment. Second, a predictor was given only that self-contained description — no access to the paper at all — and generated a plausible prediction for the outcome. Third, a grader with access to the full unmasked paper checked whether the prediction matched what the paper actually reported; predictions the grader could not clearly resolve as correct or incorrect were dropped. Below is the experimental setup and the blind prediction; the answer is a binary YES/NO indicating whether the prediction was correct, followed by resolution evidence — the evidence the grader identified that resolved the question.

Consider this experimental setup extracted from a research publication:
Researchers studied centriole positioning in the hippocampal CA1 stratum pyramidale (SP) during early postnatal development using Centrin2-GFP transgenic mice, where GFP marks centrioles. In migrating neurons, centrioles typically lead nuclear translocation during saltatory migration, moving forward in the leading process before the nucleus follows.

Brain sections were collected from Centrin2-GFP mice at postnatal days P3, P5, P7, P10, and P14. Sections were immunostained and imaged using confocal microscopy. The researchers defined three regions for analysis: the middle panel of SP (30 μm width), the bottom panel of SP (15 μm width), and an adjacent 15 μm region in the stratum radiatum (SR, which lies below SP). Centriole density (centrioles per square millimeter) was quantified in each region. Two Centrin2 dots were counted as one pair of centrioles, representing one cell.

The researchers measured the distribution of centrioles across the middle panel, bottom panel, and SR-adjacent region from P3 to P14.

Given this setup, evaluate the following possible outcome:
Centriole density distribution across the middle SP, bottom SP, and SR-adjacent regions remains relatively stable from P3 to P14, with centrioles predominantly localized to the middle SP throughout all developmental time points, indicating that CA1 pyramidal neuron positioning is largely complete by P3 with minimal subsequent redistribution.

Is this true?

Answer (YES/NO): NO